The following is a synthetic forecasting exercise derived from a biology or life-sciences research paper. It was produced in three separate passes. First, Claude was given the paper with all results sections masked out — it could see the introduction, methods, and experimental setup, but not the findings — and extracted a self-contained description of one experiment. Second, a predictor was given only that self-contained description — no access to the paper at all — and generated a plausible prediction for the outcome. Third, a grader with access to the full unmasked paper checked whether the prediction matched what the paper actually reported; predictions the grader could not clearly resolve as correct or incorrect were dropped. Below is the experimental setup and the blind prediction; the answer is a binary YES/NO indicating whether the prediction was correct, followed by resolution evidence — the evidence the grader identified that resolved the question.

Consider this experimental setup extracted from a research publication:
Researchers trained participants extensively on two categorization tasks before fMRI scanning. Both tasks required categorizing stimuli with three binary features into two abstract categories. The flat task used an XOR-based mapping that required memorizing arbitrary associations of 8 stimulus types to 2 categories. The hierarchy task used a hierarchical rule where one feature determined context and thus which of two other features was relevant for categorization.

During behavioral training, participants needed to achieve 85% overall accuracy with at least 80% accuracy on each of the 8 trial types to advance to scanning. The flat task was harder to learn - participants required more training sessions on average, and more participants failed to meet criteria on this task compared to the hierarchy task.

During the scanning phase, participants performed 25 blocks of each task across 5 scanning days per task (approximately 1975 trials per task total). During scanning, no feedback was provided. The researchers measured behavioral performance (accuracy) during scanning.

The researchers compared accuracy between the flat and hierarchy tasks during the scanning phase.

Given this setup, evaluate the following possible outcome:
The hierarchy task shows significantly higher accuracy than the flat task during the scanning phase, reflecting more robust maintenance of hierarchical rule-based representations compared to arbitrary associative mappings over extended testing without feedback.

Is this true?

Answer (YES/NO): YES